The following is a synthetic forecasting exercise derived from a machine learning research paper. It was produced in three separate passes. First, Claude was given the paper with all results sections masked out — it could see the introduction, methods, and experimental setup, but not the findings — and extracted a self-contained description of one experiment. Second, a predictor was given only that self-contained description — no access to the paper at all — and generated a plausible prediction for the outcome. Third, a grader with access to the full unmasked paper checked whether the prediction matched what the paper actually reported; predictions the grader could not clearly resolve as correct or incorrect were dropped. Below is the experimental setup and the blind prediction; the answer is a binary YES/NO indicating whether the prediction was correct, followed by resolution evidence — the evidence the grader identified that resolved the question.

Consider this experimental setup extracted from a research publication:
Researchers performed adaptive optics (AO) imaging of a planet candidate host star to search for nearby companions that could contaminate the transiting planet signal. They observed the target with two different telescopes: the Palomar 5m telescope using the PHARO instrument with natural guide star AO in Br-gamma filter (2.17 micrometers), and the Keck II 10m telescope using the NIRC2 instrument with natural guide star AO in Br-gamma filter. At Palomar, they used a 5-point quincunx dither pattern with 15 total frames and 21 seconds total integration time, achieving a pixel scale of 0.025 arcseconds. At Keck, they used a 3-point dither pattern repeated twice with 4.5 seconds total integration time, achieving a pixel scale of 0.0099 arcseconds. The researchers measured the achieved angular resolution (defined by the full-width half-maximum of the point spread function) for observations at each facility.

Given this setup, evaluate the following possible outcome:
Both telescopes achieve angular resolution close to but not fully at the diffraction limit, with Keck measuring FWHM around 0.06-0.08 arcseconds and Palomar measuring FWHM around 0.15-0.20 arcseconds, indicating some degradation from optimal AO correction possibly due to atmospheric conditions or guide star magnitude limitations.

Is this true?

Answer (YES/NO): NO